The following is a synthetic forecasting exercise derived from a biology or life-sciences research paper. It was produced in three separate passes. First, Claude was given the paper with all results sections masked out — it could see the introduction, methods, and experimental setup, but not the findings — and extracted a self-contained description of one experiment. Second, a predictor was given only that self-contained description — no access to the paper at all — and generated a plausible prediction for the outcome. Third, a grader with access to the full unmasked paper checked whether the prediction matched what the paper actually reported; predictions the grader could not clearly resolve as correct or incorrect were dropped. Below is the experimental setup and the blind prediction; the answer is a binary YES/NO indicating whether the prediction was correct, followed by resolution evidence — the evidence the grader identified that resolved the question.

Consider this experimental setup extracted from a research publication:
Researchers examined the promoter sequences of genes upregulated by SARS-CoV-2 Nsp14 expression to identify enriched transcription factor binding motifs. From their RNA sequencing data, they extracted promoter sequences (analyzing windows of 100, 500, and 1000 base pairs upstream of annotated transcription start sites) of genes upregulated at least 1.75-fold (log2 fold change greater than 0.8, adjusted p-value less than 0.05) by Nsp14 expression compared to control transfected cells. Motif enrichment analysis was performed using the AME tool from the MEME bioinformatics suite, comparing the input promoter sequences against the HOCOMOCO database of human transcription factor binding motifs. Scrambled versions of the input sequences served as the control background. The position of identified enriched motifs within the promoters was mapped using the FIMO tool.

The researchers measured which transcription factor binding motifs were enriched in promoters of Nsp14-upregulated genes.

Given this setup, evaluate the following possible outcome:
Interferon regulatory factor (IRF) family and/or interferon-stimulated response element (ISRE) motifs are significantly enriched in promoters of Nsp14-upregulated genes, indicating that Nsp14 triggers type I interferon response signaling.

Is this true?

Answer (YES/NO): NO